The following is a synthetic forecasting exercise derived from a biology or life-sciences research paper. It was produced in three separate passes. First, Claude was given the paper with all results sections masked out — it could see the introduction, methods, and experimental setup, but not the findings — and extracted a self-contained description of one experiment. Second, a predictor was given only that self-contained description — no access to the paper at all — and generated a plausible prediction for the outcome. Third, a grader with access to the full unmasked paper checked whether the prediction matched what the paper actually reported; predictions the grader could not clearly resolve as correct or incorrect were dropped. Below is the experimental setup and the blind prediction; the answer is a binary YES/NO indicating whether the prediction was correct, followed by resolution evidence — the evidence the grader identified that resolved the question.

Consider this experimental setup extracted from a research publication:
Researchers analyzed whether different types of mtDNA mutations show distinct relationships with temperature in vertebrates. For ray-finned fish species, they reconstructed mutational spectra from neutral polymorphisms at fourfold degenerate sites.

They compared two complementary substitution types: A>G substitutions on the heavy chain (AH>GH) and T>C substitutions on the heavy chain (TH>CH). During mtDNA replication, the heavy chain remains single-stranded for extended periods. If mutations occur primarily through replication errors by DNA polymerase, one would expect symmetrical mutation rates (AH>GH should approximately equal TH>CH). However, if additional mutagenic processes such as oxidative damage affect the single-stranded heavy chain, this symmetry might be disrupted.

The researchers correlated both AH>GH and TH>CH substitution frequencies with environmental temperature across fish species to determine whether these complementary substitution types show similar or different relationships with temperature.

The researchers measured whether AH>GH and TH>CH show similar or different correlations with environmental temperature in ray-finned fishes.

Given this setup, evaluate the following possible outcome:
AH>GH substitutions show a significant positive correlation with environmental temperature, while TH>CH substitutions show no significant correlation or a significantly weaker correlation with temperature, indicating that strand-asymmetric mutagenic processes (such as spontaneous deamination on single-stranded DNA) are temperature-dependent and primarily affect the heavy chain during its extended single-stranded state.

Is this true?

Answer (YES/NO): NO